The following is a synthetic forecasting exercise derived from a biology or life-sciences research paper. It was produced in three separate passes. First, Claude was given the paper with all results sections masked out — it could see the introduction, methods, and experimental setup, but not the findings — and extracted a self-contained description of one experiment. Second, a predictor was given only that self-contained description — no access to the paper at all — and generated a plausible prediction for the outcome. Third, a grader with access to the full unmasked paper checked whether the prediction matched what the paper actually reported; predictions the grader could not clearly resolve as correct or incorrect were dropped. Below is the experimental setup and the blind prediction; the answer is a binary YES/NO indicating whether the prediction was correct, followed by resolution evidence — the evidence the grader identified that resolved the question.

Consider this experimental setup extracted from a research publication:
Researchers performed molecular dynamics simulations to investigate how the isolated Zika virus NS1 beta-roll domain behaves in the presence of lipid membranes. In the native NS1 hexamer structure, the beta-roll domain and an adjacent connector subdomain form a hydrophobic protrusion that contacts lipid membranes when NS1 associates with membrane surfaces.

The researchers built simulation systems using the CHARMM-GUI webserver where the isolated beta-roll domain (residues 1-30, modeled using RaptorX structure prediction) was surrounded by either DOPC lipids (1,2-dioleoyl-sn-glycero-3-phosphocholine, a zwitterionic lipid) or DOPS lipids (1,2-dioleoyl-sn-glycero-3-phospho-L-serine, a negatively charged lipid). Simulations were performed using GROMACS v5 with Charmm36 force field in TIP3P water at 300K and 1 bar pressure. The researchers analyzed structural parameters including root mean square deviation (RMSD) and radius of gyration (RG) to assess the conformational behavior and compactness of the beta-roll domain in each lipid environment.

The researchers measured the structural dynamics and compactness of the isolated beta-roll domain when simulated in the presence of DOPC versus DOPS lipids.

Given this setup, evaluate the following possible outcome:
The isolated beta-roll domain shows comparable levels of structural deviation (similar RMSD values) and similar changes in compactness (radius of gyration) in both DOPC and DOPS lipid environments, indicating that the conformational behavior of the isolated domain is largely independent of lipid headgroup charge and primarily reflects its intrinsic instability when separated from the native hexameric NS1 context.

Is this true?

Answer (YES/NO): YES